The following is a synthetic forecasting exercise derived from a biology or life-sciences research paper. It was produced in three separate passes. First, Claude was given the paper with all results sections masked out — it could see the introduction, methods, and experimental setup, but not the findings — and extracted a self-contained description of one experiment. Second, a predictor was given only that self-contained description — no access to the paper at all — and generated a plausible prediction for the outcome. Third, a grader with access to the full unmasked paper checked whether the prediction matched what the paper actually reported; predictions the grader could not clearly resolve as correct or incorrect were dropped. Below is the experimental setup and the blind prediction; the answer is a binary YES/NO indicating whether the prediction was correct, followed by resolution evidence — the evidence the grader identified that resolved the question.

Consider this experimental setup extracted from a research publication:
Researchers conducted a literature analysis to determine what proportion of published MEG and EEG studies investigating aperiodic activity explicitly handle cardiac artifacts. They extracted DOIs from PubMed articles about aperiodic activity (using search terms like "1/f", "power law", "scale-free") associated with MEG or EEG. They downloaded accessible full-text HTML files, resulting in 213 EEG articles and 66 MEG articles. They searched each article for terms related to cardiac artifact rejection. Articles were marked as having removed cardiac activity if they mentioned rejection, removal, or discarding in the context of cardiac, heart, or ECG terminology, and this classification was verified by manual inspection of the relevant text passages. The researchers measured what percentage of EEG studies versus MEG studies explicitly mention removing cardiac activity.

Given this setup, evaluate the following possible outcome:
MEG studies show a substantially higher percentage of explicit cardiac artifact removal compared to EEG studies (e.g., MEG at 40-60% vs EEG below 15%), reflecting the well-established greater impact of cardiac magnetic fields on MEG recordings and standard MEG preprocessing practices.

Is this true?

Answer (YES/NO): NO